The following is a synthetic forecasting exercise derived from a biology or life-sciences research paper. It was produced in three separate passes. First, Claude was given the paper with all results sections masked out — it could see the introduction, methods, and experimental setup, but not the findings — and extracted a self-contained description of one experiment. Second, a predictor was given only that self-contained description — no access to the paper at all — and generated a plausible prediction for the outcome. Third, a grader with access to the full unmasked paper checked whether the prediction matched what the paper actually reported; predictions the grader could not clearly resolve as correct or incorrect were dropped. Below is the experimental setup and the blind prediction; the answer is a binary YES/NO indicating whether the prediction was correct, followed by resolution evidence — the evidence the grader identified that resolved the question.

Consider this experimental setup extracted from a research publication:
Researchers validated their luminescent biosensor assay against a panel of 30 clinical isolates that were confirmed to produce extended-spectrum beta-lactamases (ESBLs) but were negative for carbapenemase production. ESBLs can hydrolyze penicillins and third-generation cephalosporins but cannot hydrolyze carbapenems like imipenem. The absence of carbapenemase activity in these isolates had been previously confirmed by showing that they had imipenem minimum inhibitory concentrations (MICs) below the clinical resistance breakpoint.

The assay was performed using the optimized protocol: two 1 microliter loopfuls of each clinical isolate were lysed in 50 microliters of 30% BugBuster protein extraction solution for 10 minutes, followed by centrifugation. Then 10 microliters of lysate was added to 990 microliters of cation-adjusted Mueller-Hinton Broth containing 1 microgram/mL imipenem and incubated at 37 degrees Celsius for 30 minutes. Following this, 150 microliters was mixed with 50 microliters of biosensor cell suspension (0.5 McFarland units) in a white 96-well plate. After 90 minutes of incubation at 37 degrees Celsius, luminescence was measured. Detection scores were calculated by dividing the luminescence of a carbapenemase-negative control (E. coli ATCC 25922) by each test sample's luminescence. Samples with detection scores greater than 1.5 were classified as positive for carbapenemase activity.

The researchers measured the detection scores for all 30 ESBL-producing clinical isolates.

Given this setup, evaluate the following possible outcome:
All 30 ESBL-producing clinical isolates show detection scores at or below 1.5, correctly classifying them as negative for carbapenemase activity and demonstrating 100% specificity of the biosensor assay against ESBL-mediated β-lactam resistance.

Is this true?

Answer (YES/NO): NO